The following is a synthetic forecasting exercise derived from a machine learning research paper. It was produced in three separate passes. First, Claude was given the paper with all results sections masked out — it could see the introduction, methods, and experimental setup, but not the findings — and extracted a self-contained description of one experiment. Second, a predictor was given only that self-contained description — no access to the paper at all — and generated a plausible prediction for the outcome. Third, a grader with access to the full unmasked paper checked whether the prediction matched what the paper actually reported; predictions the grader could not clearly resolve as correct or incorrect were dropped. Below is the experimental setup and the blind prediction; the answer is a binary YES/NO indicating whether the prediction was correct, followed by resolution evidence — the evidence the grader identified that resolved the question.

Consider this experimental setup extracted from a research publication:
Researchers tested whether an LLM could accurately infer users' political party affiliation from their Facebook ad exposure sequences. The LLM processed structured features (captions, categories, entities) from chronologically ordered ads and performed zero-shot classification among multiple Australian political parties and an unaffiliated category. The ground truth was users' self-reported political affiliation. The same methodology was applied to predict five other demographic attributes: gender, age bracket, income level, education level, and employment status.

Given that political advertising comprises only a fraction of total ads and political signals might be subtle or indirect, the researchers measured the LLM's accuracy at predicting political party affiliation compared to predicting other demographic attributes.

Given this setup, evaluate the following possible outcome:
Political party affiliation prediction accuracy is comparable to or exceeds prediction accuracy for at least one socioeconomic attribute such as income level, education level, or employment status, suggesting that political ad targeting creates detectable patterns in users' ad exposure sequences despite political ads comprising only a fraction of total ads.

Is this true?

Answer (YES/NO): YES